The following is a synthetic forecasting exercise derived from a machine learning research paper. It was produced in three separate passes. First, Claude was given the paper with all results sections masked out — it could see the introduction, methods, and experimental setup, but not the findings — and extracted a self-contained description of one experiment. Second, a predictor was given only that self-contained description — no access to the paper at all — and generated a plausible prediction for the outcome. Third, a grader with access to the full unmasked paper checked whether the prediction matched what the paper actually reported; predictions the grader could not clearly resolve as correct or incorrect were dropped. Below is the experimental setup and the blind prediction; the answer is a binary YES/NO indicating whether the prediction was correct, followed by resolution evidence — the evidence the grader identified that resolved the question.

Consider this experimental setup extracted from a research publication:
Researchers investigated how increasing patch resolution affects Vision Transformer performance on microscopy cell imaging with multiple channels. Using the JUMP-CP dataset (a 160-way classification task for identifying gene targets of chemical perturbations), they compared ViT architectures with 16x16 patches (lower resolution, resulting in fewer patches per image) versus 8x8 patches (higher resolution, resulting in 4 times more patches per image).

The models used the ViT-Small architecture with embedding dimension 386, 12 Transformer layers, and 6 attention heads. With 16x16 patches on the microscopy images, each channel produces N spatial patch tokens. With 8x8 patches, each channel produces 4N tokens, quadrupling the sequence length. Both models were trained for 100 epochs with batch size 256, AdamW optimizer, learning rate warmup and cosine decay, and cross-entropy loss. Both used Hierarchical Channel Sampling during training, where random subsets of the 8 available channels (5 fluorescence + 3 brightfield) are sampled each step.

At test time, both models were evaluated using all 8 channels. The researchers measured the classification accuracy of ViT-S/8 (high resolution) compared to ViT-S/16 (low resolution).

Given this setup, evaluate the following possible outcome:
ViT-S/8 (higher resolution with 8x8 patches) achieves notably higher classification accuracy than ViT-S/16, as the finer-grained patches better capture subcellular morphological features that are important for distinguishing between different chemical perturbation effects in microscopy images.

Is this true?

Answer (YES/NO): YES